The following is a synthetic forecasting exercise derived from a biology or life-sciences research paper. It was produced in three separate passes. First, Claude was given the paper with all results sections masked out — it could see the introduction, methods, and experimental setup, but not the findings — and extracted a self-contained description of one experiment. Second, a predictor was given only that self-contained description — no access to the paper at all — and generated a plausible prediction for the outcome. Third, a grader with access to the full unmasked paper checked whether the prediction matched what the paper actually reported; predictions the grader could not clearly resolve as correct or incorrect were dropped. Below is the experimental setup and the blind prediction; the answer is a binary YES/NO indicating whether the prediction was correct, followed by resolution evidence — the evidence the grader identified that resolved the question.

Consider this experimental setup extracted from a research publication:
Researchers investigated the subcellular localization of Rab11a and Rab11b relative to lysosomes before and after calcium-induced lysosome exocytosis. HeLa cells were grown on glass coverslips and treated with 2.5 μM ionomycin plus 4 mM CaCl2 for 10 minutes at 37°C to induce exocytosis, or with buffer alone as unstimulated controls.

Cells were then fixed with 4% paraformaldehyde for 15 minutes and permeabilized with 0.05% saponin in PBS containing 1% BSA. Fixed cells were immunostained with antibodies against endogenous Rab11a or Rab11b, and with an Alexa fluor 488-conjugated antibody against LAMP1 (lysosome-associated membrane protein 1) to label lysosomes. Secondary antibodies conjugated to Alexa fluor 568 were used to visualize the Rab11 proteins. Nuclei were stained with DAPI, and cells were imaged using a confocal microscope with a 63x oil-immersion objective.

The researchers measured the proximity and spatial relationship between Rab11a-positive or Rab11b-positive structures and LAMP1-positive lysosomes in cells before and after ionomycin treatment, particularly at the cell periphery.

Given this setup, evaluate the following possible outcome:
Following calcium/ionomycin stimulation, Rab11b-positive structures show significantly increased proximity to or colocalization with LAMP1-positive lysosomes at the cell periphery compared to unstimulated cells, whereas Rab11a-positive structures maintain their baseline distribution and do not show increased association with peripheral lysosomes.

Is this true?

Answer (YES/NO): NO